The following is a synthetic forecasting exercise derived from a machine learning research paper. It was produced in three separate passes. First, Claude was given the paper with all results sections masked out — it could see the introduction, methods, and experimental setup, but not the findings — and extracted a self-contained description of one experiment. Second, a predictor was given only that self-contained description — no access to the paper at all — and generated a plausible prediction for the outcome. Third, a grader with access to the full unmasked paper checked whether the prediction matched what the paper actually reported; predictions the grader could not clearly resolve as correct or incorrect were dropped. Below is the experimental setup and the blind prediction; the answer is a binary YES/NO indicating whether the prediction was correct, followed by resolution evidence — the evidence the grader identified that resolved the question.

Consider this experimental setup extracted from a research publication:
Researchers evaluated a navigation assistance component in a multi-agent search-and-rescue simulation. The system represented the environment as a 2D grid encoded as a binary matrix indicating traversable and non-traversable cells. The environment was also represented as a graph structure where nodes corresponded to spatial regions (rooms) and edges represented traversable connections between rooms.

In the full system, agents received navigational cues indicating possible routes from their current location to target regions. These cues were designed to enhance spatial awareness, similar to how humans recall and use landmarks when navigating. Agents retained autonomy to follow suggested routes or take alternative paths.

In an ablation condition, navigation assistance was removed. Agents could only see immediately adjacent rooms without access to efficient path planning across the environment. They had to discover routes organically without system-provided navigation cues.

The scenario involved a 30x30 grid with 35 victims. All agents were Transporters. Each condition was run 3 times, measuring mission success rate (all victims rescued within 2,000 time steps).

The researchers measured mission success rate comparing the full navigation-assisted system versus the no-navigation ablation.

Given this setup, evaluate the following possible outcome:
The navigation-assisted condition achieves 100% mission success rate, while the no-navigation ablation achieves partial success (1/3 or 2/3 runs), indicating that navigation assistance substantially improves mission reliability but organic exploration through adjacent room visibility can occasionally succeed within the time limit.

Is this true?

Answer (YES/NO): NO